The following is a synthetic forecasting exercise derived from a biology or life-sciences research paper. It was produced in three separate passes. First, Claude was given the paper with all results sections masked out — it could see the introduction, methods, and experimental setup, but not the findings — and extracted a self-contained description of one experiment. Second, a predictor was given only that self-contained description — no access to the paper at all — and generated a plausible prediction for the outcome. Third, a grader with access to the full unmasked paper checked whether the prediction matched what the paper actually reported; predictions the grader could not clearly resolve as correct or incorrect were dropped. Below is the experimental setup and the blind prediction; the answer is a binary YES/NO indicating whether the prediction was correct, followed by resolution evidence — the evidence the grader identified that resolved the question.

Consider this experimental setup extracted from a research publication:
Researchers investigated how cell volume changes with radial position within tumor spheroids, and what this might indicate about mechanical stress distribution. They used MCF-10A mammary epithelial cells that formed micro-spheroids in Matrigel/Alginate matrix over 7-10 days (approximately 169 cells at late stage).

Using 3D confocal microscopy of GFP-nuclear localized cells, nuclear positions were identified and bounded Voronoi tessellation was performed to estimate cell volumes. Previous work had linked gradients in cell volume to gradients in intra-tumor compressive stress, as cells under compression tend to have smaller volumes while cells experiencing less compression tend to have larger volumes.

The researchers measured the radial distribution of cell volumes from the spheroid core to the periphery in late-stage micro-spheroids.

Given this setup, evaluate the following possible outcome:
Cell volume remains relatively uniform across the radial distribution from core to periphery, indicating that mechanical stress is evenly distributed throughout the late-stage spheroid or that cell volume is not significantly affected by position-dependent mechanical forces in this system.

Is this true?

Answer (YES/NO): NO